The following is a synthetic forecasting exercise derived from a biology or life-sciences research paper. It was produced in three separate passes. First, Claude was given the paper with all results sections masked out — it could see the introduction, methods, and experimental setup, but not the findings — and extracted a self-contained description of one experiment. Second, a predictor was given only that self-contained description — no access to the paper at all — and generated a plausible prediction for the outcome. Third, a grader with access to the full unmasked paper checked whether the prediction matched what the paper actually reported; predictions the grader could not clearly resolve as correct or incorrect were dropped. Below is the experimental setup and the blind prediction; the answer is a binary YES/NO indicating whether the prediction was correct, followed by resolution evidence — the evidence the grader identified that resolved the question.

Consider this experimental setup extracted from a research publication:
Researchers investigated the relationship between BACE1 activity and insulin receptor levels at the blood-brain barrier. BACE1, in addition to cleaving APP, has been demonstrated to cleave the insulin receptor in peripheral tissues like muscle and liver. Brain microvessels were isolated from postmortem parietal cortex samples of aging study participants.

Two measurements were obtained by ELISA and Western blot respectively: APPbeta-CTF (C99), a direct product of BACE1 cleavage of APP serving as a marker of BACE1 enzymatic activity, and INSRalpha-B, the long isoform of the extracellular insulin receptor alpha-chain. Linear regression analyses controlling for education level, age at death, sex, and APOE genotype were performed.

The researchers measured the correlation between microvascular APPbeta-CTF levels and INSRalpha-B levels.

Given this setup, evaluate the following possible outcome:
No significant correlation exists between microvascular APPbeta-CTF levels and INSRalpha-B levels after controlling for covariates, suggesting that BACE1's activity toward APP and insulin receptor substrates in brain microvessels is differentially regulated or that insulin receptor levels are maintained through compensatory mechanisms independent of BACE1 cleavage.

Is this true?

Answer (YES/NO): NO